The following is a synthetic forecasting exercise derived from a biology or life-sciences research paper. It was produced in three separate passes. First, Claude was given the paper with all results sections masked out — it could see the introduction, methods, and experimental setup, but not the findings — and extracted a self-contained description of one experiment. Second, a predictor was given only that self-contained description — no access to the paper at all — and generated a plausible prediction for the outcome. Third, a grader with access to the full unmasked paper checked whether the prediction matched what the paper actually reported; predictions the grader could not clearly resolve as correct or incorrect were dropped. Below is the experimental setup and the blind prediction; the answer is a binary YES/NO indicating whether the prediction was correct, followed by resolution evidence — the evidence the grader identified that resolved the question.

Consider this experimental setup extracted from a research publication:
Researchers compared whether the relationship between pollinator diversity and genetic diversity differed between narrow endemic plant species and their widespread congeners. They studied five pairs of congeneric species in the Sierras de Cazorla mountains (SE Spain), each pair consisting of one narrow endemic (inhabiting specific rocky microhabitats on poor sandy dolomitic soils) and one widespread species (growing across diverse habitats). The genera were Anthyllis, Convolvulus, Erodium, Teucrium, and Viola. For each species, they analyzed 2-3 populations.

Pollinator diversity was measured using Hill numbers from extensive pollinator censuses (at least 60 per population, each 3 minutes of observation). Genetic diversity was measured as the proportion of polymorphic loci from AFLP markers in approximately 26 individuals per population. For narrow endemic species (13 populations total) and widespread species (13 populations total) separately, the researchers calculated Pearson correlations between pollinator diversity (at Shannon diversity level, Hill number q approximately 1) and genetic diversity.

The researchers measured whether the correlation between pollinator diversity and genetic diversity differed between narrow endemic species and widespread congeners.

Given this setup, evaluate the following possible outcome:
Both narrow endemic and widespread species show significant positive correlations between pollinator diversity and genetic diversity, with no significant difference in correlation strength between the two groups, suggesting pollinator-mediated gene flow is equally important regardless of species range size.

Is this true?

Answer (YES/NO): NO